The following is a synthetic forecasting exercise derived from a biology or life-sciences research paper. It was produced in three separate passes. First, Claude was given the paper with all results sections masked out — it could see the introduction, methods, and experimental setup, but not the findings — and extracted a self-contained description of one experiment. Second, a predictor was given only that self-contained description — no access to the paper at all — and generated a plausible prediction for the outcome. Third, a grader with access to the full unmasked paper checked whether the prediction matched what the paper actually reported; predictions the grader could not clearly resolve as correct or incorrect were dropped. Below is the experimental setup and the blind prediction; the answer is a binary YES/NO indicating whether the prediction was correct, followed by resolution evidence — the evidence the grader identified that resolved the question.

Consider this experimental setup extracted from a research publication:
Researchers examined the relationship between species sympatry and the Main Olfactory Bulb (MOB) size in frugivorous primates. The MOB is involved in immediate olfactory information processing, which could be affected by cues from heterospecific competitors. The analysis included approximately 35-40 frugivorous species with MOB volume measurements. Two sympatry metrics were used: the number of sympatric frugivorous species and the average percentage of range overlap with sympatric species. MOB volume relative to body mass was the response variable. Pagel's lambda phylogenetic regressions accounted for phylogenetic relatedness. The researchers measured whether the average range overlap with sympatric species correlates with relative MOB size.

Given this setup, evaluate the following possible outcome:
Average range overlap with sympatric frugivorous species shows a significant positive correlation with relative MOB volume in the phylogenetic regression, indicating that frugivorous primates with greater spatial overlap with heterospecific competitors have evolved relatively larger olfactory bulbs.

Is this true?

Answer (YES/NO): NO